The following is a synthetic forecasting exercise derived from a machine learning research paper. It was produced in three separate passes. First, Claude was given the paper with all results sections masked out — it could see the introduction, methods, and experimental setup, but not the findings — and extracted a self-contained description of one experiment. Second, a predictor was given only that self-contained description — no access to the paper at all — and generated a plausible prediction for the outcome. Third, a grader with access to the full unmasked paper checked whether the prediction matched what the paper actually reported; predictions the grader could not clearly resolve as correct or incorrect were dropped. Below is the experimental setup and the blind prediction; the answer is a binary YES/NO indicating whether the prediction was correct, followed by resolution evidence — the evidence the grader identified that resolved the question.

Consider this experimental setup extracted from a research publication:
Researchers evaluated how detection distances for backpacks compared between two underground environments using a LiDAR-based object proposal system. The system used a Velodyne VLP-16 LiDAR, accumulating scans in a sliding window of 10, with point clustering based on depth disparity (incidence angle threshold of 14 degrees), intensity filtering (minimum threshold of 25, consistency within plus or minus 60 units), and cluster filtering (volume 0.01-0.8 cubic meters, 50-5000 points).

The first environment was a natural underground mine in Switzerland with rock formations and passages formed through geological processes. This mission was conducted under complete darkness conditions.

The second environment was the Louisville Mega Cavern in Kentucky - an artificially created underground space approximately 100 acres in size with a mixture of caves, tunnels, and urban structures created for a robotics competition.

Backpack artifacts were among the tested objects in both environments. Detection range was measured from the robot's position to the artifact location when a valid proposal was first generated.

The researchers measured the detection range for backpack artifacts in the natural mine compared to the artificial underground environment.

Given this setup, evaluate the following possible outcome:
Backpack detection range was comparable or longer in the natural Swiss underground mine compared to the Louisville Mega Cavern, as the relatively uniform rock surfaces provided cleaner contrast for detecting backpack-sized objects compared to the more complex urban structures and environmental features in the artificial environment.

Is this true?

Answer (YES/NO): NO